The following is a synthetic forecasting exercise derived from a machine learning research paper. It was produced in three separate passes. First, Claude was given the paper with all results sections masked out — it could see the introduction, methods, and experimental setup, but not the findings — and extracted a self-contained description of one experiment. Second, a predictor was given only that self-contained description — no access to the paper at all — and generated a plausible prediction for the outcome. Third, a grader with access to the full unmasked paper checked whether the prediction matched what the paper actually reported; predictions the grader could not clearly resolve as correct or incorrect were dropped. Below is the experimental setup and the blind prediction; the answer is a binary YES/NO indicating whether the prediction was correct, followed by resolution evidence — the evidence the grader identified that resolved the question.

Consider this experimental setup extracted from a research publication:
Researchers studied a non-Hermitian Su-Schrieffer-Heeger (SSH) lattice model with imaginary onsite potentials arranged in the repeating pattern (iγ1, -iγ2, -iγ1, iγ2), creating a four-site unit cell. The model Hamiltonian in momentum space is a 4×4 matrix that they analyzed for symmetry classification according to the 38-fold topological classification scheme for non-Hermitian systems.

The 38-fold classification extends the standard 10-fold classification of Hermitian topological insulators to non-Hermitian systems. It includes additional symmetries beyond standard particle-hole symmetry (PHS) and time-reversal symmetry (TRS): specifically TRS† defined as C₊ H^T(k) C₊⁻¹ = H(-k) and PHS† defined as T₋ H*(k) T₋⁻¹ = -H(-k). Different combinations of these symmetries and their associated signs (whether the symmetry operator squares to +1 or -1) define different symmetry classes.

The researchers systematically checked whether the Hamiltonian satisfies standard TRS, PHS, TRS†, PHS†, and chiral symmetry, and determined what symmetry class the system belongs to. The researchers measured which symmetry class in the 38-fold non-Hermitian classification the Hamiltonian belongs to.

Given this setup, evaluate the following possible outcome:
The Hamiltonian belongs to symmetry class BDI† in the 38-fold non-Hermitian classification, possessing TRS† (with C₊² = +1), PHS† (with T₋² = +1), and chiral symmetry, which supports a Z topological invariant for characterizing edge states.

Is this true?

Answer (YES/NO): YES